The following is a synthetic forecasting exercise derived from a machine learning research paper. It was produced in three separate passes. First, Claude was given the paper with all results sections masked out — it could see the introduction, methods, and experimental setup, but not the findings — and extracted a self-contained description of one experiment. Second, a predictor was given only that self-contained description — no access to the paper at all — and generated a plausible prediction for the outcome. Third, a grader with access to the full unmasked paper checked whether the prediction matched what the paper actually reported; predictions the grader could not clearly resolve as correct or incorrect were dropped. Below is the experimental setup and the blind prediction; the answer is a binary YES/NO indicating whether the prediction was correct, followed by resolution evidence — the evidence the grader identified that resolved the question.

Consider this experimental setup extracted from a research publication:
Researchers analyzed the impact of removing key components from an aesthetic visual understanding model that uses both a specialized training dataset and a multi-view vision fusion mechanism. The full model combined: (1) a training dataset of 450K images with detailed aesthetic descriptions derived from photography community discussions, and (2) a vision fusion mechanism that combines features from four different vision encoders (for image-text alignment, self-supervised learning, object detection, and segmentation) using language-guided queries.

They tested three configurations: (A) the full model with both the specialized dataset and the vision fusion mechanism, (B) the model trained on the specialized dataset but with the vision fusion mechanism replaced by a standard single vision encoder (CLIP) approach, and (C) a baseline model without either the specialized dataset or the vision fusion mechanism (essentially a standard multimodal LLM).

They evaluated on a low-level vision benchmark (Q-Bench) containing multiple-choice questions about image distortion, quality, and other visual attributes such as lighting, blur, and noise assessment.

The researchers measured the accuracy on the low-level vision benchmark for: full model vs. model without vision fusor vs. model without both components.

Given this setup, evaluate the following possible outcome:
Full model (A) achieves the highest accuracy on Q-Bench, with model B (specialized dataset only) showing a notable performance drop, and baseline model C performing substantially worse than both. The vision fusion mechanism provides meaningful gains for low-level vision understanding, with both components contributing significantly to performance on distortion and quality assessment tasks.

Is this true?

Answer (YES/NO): YES